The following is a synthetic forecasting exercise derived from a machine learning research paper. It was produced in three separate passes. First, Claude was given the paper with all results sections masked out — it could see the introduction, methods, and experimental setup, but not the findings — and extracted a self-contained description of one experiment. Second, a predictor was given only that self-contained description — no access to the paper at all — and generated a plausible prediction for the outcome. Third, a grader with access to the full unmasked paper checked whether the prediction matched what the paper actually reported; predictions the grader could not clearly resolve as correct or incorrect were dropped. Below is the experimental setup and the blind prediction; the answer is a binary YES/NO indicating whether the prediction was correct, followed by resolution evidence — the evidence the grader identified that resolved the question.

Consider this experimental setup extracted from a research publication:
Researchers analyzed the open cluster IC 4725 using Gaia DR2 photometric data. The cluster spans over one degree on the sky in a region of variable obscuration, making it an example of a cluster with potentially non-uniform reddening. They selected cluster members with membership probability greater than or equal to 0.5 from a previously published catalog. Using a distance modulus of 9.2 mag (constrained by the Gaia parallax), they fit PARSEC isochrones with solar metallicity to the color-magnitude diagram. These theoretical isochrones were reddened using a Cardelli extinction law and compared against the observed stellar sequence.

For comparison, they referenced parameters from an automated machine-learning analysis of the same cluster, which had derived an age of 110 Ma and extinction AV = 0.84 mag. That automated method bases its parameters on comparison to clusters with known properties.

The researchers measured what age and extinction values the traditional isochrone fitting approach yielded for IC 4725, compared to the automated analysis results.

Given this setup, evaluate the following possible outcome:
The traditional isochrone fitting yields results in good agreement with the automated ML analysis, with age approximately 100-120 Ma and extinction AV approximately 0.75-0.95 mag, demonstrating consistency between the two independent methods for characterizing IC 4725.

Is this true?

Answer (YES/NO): NO